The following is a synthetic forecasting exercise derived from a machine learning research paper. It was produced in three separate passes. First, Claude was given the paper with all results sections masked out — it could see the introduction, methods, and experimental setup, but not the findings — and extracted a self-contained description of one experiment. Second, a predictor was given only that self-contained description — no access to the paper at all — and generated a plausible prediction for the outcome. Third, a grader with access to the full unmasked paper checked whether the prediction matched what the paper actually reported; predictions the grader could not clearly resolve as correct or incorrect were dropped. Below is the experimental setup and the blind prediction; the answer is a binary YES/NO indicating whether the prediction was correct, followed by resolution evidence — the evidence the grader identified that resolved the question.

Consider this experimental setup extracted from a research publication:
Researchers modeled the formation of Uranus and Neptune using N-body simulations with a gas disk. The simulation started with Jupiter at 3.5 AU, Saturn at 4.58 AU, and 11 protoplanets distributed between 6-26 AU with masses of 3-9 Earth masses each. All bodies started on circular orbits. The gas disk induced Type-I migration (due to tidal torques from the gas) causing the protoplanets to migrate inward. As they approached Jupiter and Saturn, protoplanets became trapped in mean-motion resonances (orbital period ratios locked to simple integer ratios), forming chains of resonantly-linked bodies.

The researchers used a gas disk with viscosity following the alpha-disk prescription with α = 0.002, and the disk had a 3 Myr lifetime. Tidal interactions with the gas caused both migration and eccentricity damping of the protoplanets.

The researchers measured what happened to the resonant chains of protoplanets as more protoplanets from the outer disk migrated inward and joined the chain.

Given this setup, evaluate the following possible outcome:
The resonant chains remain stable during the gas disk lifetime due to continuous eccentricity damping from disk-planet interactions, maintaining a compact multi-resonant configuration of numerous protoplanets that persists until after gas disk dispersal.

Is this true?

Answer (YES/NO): NO